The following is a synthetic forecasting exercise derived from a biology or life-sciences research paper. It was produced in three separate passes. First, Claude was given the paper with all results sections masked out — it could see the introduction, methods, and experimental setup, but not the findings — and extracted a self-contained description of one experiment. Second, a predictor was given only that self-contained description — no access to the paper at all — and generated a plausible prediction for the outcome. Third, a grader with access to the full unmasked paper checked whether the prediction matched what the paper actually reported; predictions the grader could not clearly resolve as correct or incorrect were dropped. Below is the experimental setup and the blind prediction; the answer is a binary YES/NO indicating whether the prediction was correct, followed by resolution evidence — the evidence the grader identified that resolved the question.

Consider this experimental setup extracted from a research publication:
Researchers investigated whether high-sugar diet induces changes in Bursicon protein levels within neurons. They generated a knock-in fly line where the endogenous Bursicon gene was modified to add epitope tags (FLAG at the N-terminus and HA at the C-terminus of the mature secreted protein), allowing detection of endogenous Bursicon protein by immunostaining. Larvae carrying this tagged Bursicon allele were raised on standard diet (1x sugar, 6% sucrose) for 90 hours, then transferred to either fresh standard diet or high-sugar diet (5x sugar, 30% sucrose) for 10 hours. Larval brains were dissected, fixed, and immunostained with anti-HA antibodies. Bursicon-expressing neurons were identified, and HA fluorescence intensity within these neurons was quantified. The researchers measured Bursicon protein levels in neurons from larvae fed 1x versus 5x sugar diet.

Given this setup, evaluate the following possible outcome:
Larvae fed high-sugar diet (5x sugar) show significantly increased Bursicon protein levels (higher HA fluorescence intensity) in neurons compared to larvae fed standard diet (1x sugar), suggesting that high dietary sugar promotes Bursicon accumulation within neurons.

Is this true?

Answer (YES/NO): NO